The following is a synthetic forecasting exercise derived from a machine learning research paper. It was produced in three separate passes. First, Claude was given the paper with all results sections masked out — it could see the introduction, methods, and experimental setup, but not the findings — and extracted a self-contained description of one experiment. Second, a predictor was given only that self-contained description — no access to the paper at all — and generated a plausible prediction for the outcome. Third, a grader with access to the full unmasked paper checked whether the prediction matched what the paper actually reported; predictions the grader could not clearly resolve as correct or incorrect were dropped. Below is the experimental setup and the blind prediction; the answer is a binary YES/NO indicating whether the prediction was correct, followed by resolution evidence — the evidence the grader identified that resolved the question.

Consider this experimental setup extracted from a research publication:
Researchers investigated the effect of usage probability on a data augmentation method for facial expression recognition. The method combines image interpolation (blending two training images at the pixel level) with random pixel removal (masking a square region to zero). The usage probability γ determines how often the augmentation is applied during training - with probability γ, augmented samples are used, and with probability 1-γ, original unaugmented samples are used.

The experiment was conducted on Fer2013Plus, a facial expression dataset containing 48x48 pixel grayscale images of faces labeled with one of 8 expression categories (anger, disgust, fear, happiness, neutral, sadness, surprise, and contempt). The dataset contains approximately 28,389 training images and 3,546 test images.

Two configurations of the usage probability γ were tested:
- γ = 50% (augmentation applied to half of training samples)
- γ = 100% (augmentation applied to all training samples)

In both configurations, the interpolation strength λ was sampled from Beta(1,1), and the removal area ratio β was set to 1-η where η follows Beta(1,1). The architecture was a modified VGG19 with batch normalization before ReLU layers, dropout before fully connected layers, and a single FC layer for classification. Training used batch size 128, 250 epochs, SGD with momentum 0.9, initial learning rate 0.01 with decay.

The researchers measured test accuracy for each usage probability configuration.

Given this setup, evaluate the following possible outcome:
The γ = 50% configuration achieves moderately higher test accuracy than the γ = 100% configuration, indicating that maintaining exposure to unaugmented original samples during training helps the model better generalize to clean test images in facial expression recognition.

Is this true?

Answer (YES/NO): YES